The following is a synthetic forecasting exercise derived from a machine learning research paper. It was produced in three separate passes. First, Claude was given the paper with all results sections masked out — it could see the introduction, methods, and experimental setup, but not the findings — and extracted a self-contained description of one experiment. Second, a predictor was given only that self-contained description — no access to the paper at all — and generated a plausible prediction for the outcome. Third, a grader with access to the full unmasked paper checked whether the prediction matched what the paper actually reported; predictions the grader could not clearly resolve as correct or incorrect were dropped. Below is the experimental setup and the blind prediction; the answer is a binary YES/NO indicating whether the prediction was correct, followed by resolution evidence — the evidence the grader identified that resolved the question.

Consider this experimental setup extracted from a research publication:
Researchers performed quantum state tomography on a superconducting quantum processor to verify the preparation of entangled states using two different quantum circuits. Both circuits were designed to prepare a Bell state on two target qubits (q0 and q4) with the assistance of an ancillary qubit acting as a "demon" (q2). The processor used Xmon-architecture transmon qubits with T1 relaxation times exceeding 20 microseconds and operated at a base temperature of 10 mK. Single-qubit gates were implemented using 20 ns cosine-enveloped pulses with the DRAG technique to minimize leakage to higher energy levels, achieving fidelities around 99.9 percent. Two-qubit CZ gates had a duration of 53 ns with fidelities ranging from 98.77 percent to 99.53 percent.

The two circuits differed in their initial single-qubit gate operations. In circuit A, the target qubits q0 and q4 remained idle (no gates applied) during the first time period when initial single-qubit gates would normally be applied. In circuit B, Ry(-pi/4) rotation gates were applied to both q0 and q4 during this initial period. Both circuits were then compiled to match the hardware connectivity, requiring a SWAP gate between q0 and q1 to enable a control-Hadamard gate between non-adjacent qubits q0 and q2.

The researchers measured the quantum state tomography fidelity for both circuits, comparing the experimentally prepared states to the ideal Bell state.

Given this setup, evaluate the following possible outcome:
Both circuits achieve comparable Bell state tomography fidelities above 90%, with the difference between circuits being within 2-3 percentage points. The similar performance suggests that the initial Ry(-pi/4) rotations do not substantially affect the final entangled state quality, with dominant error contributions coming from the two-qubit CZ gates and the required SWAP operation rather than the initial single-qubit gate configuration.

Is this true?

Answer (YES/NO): NO